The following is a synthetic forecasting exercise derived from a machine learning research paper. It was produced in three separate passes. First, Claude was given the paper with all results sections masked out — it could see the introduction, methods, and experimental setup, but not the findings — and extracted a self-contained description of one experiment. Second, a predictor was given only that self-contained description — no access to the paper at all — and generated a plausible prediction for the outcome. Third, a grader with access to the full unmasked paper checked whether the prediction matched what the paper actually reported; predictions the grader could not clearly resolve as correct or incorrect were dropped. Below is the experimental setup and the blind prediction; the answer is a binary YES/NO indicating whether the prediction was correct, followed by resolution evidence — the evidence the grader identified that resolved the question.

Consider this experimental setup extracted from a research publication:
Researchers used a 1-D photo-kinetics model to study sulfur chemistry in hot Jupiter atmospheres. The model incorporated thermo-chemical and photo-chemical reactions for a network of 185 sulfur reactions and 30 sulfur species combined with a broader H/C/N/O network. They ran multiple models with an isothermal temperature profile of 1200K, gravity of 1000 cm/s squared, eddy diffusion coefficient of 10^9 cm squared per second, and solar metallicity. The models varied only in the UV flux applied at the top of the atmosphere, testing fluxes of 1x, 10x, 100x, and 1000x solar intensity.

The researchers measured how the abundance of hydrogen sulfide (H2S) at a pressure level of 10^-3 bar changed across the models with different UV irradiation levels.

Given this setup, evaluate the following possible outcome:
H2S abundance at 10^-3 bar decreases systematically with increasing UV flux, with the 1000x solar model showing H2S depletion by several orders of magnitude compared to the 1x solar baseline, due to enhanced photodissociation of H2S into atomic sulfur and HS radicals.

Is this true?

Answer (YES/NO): NO